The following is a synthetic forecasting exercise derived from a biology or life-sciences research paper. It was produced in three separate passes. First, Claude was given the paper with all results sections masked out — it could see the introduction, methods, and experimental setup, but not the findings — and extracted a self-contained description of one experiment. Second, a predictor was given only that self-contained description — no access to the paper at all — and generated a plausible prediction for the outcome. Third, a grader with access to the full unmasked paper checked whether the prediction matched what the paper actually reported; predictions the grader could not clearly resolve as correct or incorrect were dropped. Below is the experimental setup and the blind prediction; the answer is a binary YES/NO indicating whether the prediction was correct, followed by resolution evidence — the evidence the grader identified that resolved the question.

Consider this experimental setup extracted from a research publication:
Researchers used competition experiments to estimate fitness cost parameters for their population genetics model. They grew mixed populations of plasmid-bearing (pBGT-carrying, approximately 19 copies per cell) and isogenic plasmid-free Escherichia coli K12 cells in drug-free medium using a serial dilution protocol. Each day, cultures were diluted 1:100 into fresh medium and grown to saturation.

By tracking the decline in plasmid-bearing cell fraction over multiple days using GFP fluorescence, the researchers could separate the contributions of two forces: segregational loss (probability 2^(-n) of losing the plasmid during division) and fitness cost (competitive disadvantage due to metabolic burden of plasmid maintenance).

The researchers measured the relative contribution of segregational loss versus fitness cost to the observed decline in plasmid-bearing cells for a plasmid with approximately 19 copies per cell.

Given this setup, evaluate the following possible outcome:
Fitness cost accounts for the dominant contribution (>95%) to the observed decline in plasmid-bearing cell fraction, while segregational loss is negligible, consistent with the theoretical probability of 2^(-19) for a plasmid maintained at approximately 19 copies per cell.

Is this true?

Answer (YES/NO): YES